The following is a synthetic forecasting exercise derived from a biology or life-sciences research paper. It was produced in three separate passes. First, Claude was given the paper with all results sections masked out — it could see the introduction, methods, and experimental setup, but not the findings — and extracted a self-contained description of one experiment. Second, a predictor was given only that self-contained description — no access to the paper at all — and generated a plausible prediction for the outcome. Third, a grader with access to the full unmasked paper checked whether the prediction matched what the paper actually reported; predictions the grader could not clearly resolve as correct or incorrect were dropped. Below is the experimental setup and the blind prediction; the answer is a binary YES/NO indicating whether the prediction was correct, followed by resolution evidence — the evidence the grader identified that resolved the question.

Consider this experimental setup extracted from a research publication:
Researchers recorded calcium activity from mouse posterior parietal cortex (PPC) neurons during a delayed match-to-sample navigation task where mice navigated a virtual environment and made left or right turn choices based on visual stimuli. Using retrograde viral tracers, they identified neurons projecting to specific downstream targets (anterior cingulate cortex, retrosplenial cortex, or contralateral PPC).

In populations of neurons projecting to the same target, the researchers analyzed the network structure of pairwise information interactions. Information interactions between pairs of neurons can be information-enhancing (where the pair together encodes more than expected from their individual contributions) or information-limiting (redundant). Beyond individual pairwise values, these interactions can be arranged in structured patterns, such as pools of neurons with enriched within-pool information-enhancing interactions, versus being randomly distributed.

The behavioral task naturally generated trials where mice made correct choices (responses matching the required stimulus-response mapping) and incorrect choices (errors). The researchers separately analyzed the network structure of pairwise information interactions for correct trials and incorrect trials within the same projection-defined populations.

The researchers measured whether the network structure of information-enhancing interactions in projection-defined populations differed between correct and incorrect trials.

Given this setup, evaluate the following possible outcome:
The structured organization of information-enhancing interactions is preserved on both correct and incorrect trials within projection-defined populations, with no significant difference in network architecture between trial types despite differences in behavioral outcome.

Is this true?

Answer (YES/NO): NO